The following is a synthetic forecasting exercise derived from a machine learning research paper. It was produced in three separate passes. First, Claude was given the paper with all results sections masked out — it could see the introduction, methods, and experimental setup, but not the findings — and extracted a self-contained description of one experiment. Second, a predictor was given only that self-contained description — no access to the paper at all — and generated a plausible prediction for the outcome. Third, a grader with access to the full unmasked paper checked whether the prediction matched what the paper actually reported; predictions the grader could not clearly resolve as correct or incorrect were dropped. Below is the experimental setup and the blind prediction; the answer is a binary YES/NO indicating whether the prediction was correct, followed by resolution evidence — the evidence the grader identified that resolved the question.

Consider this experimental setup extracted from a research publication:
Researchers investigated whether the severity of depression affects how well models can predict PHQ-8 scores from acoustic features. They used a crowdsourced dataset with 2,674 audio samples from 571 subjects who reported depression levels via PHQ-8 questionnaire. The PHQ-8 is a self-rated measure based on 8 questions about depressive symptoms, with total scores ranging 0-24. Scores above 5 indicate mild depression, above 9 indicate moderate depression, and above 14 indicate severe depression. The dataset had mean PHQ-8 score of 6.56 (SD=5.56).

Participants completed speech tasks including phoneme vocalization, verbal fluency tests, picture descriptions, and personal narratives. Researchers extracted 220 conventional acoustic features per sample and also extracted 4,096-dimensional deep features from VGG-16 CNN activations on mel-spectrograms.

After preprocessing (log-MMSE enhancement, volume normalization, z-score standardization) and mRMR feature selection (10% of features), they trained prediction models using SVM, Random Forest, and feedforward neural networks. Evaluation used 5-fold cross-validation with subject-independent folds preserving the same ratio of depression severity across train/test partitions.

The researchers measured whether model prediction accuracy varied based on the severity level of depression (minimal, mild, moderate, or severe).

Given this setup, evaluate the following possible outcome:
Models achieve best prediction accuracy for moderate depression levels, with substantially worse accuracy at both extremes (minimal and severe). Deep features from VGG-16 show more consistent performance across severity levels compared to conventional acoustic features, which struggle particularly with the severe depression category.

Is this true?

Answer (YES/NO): NO